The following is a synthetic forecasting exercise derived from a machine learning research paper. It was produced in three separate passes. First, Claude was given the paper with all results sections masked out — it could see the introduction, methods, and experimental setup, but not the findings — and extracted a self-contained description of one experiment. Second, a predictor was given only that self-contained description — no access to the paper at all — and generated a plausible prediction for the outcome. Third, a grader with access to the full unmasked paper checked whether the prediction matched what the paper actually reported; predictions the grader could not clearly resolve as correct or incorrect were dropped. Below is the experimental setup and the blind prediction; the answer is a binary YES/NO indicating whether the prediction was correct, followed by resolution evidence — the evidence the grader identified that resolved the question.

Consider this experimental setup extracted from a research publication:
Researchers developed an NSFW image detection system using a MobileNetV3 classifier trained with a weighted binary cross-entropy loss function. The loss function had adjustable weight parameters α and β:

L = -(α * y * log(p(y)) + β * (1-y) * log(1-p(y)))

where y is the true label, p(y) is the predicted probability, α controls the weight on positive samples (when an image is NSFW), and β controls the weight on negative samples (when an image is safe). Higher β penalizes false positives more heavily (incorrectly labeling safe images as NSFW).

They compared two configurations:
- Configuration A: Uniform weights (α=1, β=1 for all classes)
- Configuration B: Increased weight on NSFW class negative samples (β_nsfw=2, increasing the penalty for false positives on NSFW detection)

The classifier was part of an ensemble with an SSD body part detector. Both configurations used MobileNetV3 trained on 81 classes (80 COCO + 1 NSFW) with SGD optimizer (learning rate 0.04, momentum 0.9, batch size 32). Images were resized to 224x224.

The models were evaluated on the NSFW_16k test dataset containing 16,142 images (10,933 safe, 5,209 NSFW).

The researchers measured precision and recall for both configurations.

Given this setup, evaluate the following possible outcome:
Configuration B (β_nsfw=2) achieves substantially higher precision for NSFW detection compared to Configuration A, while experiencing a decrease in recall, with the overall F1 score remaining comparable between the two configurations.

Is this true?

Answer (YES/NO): YES